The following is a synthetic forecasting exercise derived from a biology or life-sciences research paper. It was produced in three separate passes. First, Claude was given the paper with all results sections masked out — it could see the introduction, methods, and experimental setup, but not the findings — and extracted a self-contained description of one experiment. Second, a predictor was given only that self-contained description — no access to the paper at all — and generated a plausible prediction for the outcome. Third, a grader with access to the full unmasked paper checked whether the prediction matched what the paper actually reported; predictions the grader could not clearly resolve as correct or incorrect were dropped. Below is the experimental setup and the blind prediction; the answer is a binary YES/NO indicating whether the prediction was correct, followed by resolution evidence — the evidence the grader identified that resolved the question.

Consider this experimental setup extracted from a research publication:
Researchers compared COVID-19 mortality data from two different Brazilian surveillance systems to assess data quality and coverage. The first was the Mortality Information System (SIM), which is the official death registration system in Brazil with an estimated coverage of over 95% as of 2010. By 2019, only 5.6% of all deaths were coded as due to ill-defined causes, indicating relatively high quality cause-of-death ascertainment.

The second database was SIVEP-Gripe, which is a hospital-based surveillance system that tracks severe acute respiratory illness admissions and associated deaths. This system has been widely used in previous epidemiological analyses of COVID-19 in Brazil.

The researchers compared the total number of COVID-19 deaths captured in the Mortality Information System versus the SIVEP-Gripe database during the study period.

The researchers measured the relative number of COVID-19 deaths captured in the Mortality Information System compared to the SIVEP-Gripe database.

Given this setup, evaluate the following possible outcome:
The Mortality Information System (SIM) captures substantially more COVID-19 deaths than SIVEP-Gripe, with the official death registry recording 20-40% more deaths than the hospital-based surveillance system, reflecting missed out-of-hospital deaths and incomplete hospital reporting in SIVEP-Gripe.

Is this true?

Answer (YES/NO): YES